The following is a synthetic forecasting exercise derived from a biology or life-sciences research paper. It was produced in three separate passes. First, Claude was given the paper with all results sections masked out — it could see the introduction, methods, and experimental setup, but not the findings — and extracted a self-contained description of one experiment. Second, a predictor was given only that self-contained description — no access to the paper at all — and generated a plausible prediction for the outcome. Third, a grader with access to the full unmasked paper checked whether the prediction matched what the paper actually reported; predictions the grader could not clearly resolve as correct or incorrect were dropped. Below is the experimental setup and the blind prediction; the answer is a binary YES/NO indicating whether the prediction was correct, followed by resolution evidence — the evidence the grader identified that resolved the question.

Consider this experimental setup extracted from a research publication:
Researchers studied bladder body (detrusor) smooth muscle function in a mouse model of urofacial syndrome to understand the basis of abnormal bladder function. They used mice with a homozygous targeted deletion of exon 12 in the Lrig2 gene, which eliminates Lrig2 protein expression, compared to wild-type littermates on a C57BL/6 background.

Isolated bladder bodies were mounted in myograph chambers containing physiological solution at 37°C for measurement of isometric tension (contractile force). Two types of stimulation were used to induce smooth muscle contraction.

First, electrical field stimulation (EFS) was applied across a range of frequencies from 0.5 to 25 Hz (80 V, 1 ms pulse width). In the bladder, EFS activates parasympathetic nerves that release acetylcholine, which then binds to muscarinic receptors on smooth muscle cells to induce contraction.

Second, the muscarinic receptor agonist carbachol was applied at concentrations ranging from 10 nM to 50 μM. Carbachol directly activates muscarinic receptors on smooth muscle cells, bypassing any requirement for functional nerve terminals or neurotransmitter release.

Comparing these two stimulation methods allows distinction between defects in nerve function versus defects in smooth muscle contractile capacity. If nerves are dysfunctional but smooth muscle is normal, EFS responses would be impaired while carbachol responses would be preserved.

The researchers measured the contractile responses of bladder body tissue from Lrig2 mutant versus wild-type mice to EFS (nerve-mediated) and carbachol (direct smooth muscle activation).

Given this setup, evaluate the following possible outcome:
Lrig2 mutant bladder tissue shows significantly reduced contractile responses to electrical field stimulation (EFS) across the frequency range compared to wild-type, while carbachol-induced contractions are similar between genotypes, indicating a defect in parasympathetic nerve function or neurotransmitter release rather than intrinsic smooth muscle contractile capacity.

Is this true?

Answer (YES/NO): NO